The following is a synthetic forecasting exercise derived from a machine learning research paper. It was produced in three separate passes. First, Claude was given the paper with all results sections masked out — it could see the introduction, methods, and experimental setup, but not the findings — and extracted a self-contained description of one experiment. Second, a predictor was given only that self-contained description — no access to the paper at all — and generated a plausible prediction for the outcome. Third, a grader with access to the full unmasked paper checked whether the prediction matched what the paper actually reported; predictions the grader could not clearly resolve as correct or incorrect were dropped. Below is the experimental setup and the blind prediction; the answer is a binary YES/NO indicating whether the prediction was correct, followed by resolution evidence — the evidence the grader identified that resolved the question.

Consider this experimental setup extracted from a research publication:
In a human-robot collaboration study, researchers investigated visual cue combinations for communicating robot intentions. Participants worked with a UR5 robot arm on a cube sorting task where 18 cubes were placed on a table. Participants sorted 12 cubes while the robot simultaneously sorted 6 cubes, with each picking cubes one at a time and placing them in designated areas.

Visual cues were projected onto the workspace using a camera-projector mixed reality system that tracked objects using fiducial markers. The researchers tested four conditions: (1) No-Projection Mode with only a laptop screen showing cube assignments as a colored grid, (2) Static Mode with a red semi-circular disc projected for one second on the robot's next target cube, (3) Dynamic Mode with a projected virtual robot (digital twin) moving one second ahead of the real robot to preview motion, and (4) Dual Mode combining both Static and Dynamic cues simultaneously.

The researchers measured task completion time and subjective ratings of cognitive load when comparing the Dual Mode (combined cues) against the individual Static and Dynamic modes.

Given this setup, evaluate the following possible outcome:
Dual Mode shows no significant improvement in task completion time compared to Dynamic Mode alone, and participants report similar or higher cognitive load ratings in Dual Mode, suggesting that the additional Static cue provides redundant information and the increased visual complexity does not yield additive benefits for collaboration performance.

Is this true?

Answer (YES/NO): NO